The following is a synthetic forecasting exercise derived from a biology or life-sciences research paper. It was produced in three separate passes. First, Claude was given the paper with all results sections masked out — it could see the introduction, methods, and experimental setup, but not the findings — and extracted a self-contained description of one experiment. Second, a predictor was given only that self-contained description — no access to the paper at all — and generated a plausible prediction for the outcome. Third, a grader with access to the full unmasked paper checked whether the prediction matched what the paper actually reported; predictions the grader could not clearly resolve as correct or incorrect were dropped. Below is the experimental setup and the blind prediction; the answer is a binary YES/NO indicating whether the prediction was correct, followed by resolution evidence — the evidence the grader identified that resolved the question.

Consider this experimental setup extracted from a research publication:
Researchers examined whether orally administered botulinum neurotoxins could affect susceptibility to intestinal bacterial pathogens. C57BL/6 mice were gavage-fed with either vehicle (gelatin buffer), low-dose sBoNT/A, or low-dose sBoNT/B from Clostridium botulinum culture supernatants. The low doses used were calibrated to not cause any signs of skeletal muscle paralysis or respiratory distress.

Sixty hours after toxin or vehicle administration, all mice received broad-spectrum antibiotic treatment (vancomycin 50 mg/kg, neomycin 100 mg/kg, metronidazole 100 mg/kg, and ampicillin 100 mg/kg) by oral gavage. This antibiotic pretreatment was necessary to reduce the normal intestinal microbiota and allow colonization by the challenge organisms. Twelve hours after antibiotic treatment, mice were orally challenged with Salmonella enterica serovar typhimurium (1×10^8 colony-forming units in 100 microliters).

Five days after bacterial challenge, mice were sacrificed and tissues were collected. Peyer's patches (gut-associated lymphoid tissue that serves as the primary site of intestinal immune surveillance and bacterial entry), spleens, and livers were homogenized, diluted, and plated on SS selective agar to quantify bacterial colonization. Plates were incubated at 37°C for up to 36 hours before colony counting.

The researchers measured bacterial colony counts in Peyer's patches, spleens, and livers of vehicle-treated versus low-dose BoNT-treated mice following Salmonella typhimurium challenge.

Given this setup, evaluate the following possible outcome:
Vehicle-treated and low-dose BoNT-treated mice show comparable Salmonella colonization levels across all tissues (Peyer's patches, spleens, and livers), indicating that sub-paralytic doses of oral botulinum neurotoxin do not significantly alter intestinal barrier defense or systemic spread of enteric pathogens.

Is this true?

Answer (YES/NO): NO